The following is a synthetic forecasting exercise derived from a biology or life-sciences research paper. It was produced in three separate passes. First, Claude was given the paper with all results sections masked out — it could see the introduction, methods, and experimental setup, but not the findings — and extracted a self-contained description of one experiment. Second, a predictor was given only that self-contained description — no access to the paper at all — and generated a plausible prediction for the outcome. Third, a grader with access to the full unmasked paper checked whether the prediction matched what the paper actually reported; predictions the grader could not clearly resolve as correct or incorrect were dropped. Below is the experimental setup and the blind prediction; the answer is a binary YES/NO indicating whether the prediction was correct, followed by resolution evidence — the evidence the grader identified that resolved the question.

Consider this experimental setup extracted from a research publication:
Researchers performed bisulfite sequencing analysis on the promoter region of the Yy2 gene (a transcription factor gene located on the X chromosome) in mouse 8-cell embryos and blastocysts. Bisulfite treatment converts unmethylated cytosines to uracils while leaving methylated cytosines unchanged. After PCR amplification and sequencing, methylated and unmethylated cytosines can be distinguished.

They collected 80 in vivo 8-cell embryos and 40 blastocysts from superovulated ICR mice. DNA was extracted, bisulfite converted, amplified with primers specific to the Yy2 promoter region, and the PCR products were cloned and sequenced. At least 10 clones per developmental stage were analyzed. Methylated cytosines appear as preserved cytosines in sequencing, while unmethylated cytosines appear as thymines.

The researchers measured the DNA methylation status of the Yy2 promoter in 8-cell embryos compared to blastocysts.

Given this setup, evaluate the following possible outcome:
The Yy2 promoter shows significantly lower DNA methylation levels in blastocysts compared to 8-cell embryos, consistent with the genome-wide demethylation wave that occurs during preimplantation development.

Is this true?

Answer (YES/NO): NO